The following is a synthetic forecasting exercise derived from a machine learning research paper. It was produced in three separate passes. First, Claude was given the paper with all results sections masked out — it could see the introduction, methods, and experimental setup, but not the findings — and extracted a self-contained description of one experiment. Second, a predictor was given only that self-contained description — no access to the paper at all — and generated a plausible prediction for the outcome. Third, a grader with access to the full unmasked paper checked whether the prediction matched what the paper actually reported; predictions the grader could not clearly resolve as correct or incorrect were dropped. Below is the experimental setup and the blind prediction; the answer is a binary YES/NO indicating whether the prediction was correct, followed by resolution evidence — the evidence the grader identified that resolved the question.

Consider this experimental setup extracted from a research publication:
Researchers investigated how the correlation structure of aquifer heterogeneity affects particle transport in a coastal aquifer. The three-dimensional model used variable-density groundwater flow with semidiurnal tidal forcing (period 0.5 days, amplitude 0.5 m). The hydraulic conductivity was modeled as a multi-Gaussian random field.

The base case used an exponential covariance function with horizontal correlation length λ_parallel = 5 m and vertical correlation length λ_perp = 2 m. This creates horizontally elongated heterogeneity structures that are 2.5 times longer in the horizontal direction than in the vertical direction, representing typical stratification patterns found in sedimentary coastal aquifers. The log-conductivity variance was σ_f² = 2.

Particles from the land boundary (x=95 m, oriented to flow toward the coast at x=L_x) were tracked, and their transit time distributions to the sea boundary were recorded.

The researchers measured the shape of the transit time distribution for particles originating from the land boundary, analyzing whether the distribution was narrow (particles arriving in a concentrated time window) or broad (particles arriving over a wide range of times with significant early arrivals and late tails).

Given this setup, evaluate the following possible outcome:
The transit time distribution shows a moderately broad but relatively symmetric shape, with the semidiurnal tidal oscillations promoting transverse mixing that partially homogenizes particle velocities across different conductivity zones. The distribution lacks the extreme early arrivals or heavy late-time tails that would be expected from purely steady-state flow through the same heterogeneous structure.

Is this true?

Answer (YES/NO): NO